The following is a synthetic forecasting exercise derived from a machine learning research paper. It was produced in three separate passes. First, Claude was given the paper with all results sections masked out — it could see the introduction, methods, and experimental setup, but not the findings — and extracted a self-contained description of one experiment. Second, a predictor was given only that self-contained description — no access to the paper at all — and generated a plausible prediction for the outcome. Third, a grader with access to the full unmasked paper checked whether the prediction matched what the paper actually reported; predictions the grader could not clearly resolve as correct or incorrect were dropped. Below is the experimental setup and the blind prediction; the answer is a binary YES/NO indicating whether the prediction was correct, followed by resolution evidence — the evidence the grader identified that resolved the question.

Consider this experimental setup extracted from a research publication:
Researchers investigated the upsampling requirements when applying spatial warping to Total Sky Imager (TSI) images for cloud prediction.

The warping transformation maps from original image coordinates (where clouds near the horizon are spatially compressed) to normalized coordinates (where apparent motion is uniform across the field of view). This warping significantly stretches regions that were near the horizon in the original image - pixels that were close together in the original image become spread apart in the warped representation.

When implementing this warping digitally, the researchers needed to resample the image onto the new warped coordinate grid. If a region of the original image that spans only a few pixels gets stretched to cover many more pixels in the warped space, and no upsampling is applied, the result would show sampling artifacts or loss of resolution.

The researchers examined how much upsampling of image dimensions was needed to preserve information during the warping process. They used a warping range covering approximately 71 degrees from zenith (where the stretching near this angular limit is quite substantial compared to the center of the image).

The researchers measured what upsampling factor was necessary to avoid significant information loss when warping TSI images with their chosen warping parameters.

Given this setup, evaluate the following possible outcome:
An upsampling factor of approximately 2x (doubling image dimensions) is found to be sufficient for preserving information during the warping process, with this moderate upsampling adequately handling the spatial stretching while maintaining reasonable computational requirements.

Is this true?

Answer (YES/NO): NO